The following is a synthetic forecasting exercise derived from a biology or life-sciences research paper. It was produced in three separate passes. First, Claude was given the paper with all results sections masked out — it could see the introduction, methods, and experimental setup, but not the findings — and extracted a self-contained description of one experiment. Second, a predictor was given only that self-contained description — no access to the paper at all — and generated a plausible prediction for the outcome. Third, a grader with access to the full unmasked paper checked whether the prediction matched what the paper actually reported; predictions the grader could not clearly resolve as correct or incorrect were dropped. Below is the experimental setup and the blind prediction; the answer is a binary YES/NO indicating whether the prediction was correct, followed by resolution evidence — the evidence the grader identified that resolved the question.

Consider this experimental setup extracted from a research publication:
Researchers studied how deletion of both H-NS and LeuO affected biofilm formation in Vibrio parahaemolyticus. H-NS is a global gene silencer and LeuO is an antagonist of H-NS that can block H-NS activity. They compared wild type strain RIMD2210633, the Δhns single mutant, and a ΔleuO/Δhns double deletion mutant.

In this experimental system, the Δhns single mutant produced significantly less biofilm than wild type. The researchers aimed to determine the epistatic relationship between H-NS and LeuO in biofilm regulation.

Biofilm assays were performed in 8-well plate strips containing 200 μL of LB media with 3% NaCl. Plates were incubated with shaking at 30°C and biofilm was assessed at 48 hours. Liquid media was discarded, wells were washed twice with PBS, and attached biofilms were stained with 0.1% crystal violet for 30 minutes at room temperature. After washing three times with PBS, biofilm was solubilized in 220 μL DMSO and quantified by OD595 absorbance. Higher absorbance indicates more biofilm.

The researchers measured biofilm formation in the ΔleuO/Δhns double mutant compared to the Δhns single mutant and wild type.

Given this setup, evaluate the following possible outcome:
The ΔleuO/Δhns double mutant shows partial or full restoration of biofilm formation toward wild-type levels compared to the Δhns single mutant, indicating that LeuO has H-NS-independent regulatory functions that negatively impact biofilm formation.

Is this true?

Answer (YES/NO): NO